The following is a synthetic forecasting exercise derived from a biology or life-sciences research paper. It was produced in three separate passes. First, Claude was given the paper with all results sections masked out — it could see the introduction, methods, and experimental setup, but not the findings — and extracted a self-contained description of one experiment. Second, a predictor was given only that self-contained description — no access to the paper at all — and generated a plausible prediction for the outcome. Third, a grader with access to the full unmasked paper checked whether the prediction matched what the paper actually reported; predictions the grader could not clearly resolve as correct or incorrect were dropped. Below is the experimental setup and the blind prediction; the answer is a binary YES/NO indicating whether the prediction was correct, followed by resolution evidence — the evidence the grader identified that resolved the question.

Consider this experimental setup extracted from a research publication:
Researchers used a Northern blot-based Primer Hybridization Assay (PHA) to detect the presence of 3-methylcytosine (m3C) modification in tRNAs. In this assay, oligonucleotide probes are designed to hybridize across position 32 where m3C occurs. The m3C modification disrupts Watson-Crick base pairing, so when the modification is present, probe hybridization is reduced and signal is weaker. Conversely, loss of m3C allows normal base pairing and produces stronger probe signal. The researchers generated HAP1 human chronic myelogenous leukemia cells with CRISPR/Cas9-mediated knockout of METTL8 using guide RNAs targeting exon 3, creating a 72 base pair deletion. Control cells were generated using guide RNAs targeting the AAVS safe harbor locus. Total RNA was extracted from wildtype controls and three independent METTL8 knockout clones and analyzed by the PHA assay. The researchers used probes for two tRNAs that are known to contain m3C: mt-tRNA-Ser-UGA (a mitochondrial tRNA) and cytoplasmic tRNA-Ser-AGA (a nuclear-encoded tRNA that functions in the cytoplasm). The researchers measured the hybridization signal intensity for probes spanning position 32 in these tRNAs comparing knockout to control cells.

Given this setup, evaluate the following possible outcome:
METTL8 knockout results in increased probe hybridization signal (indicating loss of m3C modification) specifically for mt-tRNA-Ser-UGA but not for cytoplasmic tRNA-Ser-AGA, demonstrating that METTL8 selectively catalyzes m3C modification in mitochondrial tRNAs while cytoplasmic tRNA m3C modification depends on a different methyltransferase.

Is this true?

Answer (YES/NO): YES